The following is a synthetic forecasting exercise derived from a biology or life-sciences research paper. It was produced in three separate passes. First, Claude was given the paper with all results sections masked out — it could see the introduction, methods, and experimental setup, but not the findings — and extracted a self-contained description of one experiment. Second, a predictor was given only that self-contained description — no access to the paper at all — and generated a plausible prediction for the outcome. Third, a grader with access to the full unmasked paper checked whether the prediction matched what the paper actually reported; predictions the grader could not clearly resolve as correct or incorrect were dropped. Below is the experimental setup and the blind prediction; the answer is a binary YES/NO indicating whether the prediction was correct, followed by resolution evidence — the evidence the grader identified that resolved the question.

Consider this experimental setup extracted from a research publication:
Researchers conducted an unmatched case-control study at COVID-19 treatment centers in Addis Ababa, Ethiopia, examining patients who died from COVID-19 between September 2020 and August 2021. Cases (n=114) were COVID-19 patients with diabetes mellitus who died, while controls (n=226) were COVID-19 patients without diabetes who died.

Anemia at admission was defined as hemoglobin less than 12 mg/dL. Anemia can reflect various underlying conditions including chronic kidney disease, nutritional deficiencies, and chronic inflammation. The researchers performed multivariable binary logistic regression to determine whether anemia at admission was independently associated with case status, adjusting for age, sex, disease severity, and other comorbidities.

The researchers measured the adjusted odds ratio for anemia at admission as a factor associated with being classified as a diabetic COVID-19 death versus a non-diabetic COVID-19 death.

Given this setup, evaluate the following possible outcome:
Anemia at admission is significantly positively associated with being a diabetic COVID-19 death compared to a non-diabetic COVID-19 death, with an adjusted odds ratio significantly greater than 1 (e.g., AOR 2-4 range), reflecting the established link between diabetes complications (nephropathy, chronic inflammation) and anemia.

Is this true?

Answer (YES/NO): YES